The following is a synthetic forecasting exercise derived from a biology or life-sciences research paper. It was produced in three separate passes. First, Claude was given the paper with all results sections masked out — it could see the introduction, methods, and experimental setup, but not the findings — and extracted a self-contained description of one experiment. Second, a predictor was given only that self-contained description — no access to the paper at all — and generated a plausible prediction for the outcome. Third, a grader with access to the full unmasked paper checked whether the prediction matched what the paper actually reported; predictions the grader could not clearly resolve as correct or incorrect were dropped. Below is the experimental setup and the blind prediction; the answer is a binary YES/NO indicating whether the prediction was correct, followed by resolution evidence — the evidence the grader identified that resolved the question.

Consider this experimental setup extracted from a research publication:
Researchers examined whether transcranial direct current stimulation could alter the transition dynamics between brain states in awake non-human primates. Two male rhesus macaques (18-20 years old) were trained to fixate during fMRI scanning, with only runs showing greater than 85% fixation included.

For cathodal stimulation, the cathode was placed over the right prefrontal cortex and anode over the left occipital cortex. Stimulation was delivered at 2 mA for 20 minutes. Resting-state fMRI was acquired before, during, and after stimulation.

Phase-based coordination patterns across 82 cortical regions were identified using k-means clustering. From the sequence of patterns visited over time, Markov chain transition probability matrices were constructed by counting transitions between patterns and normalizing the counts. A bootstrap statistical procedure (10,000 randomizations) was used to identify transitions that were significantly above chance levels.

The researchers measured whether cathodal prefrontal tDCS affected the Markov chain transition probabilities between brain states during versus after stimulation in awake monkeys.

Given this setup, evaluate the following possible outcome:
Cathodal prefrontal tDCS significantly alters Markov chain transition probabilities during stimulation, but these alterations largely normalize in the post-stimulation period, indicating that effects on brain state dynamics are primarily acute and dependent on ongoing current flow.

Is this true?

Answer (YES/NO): NO